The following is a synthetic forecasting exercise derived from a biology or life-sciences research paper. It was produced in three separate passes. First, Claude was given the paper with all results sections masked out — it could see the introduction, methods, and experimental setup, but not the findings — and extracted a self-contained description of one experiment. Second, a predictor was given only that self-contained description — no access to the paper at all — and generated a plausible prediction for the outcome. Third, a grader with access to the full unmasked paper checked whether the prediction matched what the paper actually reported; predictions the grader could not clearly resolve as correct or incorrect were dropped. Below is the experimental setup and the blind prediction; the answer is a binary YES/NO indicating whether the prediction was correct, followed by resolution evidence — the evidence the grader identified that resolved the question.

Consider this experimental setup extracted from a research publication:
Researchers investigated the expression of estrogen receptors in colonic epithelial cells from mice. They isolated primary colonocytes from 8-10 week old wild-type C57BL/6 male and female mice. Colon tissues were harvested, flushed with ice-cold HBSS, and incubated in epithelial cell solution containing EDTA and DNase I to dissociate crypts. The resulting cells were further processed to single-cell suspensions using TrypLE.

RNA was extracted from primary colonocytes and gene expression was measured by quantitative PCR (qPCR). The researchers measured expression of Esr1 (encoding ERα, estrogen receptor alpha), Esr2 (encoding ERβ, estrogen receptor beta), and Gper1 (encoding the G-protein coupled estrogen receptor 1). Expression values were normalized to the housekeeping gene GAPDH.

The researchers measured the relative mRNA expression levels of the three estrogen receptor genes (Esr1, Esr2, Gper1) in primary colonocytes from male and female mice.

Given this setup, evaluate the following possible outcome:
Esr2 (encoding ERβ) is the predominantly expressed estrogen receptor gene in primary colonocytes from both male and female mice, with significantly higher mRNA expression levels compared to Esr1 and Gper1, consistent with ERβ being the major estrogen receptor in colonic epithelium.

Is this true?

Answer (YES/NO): NO